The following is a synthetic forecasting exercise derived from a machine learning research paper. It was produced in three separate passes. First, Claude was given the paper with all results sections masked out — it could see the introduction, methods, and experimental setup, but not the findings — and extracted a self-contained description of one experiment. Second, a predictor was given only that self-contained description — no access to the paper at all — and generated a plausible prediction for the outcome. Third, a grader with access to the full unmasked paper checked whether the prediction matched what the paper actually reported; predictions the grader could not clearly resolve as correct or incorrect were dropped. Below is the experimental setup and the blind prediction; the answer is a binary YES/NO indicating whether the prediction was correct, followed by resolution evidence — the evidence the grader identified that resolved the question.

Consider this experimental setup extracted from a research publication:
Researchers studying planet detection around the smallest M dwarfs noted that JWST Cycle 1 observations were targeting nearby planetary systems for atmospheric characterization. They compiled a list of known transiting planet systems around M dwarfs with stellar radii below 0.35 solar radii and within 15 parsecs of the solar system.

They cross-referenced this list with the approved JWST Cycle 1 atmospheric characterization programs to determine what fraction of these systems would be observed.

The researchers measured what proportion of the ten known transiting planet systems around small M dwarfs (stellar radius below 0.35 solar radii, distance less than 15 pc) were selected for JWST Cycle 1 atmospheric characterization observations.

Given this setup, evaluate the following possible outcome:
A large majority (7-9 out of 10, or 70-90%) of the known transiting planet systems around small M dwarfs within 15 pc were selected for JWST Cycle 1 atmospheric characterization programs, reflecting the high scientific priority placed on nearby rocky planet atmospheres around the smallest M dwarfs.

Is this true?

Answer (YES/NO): YES